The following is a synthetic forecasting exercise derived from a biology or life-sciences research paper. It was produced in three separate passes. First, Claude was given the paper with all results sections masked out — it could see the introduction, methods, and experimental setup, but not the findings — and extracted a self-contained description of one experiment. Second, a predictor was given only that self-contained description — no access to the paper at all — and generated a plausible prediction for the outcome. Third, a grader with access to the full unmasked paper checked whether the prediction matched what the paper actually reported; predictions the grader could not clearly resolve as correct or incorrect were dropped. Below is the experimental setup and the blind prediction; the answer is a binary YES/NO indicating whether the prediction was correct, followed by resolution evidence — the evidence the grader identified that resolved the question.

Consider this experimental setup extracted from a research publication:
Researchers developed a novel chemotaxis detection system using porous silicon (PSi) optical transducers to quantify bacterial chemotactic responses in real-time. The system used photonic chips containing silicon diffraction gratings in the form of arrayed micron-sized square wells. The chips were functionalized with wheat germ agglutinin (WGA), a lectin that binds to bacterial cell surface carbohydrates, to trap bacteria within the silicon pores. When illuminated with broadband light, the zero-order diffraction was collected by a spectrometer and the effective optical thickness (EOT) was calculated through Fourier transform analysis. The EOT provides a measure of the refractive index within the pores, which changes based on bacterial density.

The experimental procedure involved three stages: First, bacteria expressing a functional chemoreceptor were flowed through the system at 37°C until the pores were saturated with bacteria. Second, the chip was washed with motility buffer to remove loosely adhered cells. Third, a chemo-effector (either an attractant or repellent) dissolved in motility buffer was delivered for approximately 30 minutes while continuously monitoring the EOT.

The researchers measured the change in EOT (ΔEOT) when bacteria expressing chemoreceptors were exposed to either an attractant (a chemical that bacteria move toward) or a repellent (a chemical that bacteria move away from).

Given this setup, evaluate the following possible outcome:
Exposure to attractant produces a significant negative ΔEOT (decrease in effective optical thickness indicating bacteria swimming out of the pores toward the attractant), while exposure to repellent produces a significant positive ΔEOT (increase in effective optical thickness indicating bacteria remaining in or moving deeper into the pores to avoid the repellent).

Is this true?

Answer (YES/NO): YES